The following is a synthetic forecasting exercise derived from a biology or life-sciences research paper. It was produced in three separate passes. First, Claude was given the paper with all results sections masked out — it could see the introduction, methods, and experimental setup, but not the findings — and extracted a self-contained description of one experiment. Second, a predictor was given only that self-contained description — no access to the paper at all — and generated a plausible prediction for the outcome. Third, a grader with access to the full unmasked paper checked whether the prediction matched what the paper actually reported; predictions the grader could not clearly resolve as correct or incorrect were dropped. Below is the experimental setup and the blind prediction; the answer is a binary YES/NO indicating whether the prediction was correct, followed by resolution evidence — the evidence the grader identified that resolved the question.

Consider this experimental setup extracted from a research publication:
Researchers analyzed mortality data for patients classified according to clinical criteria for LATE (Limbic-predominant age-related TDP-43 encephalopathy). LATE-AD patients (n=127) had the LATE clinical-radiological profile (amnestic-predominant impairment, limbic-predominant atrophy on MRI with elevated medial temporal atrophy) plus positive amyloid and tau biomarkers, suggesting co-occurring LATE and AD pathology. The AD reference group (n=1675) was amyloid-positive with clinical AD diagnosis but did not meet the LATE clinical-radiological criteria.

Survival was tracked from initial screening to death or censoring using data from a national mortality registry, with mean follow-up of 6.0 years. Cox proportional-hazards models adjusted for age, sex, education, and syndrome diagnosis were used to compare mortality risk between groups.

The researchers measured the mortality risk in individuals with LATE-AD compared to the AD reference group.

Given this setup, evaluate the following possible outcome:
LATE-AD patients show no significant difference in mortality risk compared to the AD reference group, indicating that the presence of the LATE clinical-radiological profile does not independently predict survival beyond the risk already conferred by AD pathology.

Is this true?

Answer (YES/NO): NO